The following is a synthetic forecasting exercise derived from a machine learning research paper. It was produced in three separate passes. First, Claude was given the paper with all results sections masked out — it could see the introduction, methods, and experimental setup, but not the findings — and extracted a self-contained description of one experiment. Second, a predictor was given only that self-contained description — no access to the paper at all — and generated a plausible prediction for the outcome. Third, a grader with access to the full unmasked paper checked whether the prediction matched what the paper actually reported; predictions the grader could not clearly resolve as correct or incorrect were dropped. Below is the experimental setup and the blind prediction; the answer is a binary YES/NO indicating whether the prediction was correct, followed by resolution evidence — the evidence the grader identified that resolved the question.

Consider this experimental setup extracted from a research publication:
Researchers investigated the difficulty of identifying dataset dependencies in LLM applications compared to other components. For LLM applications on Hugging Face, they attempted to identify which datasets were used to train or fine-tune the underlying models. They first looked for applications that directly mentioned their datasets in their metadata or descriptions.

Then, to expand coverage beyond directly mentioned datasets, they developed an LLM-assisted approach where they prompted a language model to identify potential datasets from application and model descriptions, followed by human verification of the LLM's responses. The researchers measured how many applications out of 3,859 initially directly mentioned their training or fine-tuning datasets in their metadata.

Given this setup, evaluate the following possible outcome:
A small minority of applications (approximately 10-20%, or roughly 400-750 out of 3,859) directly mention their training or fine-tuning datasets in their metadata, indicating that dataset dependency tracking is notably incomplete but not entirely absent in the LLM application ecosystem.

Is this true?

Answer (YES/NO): NO